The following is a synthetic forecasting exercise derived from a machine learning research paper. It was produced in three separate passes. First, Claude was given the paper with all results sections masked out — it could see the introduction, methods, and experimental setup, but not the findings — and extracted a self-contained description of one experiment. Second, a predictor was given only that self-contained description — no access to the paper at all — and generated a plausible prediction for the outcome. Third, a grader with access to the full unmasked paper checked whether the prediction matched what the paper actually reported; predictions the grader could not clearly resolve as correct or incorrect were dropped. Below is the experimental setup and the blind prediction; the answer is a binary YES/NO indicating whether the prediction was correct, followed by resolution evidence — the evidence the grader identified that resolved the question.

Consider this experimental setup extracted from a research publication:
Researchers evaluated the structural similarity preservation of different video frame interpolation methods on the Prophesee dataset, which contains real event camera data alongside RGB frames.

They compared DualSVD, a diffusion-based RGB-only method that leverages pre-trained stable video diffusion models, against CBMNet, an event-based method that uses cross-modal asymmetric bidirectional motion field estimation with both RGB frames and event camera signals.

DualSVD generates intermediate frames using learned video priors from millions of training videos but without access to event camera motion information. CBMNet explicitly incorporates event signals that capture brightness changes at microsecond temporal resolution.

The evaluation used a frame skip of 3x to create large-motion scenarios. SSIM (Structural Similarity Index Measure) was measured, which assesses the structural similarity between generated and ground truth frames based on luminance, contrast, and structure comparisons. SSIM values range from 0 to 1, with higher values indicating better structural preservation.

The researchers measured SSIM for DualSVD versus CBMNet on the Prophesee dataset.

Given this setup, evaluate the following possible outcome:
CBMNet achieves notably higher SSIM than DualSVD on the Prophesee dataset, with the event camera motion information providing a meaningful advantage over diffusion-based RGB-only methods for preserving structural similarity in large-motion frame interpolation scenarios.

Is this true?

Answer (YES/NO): NO